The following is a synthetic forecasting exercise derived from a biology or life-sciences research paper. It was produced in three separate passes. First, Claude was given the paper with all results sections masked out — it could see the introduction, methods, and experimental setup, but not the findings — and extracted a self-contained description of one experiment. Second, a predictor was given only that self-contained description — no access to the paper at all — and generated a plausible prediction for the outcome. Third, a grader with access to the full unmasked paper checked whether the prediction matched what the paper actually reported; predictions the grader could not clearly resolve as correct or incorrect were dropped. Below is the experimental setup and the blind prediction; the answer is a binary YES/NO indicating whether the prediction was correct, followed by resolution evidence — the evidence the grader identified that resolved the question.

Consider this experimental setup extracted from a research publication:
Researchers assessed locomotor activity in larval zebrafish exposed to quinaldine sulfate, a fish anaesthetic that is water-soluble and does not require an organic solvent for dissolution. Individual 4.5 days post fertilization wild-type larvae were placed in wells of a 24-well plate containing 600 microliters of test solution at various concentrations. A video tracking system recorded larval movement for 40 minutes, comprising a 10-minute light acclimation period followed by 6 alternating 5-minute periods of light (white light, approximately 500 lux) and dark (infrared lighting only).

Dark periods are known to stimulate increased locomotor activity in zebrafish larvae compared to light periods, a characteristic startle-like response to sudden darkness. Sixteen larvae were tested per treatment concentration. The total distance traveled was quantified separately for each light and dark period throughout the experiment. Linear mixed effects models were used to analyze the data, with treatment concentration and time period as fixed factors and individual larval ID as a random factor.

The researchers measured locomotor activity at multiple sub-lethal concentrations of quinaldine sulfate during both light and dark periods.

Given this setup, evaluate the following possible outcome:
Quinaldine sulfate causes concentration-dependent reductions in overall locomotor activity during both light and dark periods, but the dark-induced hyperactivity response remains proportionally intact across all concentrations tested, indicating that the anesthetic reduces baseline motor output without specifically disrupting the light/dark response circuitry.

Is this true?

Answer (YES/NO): NO